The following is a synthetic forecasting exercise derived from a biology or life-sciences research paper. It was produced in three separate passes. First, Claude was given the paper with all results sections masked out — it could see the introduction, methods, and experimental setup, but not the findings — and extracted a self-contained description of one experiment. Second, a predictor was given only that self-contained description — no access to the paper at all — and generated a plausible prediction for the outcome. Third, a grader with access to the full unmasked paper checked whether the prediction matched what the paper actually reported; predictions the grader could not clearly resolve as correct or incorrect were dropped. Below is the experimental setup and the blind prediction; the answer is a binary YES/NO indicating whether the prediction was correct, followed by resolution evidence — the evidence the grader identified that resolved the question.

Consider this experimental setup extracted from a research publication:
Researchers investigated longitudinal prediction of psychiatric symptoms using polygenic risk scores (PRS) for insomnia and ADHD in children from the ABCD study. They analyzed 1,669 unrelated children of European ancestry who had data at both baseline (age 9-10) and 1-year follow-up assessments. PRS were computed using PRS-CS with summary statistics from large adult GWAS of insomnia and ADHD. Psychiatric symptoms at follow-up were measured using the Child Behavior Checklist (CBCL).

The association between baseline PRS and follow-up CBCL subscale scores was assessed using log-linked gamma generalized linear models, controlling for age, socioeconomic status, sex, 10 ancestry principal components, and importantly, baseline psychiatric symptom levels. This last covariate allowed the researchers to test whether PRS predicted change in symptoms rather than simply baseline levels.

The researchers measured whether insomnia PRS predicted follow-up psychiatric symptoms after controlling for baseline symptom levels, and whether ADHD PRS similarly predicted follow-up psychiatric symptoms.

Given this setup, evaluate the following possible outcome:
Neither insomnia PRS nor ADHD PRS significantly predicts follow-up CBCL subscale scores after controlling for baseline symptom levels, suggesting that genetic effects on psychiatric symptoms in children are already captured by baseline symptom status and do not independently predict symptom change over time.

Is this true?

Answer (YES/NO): NO